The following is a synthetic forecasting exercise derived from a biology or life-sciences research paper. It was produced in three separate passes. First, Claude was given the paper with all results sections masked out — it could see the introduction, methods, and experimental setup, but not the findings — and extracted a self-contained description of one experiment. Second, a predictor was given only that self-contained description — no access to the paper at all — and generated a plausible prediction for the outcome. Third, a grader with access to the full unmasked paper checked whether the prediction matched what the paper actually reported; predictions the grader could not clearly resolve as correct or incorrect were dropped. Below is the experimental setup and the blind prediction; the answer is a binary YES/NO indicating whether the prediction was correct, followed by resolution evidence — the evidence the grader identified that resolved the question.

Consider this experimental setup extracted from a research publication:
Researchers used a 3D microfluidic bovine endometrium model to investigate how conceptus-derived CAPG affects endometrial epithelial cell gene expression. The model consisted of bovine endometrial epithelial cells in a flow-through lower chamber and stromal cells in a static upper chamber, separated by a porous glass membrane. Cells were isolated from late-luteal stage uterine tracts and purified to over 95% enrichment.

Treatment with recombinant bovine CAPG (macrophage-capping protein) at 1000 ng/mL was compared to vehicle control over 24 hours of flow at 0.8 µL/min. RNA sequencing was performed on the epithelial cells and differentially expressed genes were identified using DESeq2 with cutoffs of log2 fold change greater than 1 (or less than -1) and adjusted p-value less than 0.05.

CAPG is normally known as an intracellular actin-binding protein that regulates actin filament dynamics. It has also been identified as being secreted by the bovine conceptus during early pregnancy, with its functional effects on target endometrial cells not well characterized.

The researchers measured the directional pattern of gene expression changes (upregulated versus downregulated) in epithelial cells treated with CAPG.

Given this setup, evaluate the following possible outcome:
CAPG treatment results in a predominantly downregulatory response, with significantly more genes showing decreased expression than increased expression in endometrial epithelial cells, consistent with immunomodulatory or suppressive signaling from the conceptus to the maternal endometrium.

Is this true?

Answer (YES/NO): NO